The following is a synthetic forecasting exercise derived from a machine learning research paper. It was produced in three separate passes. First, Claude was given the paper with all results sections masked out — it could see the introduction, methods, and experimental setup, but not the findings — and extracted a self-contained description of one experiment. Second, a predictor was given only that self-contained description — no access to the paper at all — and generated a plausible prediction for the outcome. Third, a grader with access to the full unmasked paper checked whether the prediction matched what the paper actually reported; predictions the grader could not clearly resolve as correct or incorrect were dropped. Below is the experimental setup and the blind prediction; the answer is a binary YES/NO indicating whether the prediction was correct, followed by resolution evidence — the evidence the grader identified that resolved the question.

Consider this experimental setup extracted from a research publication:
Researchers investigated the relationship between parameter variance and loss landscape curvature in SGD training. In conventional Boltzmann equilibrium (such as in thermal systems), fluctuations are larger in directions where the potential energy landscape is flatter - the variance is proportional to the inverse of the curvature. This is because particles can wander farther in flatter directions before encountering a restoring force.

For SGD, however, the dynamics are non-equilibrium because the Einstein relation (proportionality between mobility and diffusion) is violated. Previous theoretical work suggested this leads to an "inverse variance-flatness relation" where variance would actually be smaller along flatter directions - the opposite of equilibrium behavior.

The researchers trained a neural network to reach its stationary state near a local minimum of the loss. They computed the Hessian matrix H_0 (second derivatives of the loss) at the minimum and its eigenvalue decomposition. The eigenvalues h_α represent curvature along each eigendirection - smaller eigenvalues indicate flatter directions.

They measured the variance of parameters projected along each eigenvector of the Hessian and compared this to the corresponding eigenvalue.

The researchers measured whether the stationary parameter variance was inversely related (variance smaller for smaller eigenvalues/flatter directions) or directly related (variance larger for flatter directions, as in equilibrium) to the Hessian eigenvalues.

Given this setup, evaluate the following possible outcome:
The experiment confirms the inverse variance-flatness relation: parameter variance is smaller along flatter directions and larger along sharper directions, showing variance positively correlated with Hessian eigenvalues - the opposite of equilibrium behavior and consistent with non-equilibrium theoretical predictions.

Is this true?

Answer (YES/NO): YES